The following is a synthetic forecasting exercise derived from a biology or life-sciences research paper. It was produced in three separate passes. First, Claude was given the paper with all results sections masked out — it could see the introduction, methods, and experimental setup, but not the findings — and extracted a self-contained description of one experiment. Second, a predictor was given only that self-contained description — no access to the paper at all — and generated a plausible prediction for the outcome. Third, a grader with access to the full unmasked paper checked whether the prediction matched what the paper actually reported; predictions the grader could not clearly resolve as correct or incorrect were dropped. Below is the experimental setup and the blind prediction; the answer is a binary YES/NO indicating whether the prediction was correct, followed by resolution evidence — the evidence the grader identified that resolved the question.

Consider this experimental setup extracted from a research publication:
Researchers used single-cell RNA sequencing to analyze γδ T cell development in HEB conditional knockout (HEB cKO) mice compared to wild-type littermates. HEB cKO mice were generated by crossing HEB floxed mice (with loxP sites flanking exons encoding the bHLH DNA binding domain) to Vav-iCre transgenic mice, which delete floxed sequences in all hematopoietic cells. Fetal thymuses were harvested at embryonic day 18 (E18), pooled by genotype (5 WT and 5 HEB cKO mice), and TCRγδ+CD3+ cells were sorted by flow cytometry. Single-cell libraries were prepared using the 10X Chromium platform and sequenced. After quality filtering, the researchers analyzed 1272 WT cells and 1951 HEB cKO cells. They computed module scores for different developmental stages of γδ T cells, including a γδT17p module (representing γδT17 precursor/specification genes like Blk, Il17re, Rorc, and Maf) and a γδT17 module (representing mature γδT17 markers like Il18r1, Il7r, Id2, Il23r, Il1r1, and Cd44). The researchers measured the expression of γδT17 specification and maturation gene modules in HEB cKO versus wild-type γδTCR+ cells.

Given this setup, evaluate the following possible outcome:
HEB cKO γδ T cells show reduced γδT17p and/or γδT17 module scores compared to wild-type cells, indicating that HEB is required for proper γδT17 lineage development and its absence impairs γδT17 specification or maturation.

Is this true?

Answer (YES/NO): YES